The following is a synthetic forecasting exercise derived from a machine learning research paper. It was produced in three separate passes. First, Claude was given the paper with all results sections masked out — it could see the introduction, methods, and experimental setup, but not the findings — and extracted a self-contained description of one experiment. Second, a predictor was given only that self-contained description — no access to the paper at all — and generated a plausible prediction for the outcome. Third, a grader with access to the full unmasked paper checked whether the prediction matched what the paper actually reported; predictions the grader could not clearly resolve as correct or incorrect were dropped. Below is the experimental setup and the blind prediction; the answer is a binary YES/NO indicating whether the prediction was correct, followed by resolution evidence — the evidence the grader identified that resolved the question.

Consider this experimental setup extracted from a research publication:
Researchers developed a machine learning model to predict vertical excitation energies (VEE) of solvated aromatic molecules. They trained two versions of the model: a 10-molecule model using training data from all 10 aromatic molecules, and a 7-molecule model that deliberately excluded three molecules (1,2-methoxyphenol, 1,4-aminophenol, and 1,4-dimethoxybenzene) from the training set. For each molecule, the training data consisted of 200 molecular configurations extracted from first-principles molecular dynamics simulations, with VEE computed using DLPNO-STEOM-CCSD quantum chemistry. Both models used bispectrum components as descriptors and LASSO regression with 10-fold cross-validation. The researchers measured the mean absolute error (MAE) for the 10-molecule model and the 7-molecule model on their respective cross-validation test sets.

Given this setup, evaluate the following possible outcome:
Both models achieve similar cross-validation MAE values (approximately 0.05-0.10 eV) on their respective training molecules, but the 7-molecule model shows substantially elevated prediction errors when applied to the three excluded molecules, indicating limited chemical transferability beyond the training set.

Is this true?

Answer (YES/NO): NO